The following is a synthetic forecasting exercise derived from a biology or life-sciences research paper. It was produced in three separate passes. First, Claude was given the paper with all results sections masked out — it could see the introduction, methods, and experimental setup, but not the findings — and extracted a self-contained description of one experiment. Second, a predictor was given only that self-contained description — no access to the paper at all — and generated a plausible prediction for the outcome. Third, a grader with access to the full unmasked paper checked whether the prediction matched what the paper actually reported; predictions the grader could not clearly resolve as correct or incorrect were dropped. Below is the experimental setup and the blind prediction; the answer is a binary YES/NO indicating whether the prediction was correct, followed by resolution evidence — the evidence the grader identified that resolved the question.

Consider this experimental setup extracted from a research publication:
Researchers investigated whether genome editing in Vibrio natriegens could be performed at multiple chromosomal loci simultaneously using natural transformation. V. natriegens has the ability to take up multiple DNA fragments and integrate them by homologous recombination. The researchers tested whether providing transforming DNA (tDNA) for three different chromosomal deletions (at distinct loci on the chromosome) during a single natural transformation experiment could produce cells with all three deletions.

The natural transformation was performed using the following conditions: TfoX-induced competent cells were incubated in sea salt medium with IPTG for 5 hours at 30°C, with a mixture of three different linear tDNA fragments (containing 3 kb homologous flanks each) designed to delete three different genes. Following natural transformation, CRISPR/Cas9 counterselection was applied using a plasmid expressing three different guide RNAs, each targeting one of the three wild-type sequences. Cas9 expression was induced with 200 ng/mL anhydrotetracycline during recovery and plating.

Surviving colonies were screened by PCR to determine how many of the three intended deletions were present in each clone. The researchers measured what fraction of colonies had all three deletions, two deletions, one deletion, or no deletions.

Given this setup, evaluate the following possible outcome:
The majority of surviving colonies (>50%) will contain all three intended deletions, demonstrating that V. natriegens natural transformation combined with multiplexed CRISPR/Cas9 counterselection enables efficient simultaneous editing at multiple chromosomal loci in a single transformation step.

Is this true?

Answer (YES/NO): NO